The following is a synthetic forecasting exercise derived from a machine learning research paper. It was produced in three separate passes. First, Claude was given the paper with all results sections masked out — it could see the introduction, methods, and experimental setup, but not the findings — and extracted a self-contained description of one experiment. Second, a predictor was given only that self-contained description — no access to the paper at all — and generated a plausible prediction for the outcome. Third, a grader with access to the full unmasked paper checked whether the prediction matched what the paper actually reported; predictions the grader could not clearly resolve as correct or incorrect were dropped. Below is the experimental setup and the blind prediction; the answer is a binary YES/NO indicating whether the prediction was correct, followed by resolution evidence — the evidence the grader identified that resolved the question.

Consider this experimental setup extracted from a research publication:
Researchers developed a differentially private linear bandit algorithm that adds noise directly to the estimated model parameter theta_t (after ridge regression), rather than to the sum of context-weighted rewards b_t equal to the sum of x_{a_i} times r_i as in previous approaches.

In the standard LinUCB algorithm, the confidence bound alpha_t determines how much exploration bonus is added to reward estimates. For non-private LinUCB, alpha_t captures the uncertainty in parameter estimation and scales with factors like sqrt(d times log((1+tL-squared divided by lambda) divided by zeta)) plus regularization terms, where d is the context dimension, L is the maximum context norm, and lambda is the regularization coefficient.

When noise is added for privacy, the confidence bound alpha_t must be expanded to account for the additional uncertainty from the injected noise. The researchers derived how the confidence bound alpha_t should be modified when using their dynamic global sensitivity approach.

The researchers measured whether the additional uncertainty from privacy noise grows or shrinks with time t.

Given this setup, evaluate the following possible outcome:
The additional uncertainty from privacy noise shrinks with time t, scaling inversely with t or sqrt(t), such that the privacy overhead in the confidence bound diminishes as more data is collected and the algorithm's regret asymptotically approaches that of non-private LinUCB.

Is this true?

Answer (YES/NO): NO